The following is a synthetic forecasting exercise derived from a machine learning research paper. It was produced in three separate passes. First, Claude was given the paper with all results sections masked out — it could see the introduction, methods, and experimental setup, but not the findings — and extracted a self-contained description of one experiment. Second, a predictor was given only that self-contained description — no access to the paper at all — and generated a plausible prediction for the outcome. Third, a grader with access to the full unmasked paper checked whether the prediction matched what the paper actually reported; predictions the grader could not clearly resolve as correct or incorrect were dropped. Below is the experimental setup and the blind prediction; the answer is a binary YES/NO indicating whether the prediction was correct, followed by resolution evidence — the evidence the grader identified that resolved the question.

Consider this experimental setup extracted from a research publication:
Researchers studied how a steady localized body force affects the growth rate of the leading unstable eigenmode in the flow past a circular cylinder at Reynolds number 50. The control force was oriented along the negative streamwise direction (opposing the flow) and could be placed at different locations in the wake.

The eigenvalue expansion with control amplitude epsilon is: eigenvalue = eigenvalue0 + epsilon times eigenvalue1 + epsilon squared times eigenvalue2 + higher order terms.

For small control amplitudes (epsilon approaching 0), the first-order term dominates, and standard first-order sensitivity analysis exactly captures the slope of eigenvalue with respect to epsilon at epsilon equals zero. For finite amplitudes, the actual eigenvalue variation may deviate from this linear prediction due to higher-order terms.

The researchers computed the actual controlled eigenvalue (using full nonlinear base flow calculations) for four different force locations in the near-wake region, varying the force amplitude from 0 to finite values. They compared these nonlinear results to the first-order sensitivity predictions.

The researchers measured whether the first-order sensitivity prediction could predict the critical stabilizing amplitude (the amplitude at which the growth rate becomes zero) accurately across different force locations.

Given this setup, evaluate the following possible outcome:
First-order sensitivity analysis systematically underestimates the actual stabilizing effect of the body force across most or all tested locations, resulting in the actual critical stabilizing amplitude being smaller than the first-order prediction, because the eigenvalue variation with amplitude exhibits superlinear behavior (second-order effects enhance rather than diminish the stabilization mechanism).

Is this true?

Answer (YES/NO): NO